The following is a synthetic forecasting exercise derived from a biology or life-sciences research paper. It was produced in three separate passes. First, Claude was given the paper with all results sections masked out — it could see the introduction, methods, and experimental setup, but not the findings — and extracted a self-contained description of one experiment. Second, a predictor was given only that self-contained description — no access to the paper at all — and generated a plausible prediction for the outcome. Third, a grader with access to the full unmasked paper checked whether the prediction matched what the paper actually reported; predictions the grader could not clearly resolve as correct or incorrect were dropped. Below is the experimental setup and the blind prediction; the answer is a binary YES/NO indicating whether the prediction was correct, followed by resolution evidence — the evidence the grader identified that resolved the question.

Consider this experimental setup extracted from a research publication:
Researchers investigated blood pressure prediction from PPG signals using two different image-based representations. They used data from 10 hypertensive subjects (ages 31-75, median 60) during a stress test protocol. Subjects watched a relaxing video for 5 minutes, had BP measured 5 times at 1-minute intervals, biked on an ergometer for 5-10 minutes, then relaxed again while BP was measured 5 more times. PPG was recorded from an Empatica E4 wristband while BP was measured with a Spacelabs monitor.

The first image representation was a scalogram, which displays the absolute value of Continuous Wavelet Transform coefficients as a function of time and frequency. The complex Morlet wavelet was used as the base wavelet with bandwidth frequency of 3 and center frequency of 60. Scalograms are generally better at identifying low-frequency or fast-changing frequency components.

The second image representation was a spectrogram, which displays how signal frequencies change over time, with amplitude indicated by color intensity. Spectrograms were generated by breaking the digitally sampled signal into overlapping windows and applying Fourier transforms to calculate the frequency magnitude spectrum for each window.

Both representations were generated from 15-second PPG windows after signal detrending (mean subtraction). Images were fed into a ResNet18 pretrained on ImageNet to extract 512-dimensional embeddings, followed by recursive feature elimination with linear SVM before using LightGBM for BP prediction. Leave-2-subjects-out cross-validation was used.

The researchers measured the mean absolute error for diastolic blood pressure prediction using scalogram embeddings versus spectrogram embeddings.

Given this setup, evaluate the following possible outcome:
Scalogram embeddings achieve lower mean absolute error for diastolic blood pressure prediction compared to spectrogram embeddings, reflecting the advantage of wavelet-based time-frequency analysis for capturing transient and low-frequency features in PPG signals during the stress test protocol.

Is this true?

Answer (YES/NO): NO